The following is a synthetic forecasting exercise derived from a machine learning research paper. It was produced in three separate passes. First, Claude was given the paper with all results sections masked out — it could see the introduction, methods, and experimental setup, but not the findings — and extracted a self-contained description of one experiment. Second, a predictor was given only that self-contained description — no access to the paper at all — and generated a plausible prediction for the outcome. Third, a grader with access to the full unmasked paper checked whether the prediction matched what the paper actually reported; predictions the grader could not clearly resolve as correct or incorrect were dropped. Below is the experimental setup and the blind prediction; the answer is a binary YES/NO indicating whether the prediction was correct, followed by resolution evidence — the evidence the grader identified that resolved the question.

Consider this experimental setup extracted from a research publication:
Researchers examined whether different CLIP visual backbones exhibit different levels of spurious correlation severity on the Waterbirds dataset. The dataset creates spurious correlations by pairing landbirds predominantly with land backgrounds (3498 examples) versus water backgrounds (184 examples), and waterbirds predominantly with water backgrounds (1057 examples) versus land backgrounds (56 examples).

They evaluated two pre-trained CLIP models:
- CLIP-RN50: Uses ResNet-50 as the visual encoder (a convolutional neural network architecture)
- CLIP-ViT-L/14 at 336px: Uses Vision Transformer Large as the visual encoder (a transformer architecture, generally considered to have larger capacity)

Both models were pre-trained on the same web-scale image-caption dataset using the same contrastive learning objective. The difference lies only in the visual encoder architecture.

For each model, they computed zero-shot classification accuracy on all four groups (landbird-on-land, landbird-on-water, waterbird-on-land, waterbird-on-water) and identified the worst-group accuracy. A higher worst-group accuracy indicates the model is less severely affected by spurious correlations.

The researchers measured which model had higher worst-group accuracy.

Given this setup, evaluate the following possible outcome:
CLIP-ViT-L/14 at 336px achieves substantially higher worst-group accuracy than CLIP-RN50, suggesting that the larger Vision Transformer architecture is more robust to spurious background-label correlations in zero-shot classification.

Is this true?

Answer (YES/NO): NO